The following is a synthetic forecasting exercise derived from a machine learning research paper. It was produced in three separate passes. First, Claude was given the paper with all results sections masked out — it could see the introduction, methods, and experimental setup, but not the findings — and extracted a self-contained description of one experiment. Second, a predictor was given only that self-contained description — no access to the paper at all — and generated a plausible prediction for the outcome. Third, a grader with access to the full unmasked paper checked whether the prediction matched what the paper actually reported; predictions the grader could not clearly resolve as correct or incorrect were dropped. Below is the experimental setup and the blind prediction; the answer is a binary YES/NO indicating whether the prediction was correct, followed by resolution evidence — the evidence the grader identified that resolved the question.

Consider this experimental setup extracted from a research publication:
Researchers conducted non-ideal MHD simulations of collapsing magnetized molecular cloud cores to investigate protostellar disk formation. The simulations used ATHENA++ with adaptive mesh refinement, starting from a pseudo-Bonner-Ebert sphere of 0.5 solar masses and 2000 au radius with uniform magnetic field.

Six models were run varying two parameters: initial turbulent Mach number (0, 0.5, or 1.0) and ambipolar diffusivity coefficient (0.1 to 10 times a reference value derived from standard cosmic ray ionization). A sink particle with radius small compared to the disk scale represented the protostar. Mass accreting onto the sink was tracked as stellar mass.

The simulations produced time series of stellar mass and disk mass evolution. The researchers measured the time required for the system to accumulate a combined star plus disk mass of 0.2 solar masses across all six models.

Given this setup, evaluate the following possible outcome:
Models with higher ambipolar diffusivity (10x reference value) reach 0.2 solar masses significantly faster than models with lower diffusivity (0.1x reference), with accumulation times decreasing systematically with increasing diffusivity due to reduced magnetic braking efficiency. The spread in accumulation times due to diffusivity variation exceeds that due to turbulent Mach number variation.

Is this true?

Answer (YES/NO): NO